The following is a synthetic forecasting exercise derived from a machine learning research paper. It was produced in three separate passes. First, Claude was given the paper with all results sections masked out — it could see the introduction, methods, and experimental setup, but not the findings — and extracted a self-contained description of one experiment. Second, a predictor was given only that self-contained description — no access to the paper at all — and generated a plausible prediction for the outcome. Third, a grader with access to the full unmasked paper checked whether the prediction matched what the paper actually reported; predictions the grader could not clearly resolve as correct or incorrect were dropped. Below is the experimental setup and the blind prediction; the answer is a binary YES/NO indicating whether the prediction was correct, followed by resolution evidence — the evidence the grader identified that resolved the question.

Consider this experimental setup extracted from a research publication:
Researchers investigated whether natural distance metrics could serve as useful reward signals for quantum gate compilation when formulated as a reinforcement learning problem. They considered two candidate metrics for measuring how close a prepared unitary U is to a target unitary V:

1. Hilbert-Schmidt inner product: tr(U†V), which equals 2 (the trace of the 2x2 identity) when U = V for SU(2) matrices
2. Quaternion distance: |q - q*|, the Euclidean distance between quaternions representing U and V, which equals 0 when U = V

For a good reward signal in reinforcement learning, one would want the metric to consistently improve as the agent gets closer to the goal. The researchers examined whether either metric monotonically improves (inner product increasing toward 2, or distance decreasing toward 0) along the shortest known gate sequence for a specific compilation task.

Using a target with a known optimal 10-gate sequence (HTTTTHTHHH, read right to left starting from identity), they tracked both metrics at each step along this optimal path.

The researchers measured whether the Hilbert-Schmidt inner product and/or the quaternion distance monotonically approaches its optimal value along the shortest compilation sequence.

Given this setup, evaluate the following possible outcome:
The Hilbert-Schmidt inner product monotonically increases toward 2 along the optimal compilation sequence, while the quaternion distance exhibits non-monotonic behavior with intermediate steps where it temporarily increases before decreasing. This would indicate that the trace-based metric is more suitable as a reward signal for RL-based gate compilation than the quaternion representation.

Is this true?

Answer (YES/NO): NO